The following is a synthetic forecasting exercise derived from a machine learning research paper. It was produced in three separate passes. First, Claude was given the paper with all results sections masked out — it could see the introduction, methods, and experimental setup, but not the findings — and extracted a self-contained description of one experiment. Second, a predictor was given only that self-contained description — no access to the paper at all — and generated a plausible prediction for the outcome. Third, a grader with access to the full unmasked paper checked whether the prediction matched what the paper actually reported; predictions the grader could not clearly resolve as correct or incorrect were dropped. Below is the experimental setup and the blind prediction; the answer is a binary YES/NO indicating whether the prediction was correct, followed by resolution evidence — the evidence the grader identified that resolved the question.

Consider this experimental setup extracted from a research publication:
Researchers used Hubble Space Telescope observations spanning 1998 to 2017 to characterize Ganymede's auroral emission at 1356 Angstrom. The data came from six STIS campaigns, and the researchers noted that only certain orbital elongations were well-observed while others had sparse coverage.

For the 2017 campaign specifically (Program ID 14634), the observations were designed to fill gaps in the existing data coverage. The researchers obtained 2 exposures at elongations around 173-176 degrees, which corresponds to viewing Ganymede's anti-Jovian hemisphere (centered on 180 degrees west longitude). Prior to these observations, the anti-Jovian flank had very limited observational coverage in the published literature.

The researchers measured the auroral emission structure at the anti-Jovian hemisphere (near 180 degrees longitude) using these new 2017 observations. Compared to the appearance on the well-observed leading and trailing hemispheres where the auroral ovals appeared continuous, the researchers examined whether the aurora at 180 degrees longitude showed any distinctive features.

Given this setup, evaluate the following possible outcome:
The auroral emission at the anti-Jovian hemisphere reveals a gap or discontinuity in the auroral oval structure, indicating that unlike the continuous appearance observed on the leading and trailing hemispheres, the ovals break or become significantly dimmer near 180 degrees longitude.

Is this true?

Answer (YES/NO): YES